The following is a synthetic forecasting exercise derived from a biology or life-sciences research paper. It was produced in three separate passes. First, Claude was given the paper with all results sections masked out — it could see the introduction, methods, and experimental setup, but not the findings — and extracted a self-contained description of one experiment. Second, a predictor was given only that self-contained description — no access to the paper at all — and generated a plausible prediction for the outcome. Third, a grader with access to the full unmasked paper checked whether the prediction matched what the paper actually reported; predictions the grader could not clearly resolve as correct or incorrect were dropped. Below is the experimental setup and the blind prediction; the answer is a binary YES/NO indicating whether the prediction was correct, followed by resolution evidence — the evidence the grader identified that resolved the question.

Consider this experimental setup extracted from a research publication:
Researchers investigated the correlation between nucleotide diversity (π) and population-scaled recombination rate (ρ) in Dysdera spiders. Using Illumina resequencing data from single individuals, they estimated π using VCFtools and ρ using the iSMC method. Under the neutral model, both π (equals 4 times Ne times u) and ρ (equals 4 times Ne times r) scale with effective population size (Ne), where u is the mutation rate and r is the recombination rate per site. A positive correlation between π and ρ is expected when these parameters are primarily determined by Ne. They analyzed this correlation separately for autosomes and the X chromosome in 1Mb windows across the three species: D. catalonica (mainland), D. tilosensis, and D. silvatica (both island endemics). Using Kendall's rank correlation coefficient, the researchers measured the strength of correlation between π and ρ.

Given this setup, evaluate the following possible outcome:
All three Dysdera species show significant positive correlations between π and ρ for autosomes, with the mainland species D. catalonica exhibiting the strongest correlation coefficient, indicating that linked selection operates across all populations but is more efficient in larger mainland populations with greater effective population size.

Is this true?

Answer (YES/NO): NO